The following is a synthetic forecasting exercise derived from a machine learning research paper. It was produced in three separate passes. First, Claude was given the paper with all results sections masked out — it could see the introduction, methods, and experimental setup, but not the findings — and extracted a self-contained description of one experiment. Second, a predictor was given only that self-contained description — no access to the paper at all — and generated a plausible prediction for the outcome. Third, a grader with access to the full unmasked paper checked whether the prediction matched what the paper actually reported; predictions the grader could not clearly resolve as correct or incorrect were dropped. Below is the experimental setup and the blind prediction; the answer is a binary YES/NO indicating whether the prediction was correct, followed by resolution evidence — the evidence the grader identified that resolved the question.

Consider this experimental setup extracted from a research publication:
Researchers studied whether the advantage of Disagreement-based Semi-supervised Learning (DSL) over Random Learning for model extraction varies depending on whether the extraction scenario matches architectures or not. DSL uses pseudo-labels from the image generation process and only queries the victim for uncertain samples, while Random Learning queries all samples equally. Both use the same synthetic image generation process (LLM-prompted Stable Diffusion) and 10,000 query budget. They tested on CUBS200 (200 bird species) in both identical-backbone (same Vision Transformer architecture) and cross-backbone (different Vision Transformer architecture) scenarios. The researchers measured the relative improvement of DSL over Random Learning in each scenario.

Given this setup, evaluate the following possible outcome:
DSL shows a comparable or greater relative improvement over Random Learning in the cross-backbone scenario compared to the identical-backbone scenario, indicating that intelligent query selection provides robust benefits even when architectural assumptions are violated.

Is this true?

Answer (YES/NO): YES